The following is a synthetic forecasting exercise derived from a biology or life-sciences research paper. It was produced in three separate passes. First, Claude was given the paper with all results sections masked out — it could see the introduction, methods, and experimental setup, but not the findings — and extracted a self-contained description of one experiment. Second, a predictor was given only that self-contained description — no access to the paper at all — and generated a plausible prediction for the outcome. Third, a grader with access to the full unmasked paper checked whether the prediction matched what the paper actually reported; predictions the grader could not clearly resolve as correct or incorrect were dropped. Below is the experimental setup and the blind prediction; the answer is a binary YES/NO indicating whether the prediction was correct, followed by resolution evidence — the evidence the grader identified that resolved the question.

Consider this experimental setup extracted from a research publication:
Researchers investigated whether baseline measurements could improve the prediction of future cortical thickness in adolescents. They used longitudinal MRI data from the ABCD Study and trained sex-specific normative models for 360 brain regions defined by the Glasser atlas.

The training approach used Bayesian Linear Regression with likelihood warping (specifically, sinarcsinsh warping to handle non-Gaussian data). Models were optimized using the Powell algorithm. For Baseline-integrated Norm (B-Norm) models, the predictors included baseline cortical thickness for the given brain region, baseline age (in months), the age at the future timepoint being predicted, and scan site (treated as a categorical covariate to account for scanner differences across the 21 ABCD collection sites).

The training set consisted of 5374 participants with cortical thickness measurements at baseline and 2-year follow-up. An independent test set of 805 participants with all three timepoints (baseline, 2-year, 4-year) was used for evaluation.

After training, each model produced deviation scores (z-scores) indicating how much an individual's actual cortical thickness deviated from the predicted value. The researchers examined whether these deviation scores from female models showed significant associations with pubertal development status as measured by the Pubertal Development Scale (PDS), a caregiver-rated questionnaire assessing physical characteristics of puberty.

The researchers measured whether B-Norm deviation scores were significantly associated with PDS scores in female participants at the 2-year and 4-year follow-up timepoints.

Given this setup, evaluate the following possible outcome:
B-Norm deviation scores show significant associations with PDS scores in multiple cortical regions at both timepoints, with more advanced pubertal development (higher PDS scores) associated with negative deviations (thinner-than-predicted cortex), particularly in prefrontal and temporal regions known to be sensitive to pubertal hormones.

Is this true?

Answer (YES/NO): NO